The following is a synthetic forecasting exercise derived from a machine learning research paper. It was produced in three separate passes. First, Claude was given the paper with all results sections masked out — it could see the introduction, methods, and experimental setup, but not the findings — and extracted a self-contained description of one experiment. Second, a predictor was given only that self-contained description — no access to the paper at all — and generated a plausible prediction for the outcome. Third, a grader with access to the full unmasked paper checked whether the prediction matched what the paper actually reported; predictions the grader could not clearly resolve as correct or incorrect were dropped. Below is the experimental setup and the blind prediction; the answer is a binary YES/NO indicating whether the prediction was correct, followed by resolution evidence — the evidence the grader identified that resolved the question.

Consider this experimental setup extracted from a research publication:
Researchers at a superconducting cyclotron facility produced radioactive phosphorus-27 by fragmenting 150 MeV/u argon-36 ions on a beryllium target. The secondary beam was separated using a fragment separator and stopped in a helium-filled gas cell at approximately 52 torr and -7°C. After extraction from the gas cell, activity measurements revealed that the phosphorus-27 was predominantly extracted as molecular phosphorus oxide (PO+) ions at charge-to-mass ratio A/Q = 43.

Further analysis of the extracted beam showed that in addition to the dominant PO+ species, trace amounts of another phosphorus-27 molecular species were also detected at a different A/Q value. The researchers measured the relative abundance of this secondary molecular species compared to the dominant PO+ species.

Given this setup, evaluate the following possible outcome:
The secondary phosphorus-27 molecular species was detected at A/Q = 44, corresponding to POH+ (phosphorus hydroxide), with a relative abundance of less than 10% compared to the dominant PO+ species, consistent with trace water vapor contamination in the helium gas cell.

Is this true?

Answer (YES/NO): NO